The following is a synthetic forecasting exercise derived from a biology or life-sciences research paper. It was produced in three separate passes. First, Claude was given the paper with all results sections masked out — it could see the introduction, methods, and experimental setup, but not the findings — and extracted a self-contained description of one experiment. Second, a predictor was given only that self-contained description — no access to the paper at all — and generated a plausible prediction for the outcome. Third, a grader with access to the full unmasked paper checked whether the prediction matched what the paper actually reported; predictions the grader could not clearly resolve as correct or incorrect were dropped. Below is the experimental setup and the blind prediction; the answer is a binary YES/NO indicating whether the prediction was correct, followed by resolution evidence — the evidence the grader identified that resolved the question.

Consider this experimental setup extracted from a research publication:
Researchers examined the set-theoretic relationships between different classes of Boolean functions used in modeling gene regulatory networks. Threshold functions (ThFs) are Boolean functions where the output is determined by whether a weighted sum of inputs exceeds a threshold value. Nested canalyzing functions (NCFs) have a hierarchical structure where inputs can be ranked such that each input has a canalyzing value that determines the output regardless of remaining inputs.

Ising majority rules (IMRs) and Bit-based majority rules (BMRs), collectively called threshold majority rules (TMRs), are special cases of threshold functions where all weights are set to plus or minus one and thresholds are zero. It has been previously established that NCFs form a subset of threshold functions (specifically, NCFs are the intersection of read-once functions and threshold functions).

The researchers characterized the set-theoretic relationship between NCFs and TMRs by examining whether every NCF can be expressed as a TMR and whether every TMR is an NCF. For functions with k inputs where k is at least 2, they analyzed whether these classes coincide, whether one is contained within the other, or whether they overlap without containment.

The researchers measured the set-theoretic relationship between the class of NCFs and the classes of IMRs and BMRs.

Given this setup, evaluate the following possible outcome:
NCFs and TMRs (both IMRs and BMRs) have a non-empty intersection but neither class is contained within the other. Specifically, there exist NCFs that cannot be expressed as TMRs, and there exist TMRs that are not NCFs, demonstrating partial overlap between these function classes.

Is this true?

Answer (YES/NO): NO